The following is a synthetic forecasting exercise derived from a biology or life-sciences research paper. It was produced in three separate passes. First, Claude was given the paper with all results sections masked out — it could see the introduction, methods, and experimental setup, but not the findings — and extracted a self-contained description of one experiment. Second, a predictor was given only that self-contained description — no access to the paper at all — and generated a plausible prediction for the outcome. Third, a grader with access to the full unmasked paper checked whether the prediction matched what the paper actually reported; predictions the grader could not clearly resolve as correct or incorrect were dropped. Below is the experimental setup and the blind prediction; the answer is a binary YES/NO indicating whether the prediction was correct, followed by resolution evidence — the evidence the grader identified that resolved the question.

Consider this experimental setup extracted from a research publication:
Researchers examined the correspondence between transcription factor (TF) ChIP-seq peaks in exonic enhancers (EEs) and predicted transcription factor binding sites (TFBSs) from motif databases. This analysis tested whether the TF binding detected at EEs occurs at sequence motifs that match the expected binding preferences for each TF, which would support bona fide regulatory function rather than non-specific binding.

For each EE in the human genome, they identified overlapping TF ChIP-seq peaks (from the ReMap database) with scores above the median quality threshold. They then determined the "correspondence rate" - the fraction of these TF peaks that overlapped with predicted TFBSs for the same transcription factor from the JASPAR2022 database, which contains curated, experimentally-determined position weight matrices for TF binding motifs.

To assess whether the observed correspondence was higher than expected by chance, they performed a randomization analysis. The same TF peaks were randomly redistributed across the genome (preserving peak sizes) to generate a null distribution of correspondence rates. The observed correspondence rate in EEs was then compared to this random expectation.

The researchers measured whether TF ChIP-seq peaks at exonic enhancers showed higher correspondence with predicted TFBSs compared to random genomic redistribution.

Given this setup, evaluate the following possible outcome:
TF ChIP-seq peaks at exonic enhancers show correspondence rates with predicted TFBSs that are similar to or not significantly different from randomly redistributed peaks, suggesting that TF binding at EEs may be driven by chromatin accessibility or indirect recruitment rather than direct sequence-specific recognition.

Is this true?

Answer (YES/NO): NO